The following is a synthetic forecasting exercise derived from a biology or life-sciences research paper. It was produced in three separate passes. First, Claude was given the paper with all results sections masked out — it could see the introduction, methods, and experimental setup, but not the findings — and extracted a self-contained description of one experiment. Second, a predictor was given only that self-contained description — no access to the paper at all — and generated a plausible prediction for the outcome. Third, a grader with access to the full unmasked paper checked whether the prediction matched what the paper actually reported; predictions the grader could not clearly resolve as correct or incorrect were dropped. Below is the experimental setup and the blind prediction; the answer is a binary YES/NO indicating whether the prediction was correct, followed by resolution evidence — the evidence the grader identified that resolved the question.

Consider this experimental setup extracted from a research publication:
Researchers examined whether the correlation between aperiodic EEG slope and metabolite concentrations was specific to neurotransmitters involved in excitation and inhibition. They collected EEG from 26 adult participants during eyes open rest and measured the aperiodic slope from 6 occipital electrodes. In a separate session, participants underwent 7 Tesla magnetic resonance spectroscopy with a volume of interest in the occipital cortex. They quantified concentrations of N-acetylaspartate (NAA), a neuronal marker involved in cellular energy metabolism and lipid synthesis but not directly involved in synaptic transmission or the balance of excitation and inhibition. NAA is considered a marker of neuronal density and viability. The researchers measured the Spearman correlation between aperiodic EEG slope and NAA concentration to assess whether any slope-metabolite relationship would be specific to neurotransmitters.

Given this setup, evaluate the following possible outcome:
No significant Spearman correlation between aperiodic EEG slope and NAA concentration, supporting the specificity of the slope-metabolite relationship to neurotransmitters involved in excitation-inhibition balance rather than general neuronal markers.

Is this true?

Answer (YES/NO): YES